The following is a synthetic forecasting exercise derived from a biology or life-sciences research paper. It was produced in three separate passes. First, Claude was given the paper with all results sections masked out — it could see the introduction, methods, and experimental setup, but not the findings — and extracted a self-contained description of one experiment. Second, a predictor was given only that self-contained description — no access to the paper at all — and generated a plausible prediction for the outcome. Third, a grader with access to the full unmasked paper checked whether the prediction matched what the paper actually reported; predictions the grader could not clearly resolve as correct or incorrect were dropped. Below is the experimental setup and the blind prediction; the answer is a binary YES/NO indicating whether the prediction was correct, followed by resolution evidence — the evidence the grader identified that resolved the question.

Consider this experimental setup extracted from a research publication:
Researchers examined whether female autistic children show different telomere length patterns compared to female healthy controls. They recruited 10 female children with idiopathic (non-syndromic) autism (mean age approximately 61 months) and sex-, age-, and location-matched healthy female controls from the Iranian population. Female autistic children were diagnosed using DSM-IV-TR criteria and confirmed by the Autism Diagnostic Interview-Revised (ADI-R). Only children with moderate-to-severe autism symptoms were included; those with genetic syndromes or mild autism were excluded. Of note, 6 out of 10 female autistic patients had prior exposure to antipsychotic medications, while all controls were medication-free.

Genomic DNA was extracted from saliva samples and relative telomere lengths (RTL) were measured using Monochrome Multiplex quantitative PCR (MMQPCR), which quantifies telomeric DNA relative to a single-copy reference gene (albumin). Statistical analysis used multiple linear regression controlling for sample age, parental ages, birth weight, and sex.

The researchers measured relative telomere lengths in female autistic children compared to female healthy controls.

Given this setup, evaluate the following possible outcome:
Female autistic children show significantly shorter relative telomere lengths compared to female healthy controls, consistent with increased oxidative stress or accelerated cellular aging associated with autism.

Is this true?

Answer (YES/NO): NO